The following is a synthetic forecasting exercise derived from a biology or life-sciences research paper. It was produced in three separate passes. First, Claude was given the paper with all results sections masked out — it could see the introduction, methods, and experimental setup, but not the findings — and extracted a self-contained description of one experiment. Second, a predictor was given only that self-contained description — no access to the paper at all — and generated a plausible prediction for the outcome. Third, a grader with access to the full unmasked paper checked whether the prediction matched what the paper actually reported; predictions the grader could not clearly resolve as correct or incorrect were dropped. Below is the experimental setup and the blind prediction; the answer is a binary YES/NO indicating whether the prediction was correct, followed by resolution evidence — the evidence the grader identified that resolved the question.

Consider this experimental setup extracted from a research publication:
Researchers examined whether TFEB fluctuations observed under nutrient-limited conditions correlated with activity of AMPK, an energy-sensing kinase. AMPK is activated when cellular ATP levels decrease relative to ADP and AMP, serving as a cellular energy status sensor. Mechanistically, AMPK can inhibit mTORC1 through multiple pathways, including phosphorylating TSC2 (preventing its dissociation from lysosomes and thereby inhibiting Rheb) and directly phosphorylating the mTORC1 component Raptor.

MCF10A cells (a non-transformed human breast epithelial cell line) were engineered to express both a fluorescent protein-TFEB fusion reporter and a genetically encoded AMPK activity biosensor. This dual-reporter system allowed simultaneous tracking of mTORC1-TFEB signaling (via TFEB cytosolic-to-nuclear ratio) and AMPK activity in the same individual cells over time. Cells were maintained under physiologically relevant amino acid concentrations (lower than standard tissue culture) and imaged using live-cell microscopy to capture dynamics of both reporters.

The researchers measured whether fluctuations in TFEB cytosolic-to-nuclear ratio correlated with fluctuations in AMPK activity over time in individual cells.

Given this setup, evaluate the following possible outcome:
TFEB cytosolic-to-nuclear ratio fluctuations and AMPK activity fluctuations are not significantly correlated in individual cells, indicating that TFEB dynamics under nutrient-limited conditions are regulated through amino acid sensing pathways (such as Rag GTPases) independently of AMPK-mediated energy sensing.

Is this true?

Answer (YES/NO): NO